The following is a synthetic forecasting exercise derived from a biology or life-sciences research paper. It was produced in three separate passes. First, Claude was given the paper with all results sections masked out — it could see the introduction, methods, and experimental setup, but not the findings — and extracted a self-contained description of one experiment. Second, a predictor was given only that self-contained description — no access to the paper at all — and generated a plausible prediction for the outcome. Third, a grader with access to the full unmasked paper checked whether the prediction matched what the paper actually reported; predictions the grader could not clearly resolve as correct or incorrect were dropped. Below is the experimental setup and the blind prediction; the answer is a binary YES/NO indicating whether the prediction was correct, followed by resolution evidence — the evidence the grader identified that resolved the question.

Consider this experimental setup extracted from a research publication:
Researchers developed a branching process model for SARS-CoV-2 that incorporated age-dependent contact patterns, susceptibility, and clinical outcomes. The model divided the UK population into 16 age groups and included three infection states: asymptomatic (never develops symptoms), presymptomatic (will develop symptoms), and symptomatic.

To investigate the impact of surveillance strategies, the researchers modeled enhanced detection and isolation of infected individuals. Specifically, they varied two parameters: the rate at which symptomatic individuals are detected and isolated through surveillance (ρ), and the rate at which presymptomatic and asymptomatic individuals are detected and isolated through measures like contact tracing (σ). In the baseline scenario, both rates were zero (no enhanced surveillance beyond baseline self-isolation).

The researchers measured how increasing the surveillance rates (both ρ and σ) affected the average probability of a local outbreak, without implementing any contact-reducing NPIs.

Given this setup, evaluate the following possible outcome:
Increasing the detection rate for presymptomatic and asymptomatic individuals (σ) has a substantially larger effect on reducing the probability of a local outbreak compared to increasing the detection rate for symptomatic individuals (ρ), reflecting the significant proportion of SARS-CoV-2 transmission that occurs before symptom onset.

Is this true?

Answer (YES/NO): YES